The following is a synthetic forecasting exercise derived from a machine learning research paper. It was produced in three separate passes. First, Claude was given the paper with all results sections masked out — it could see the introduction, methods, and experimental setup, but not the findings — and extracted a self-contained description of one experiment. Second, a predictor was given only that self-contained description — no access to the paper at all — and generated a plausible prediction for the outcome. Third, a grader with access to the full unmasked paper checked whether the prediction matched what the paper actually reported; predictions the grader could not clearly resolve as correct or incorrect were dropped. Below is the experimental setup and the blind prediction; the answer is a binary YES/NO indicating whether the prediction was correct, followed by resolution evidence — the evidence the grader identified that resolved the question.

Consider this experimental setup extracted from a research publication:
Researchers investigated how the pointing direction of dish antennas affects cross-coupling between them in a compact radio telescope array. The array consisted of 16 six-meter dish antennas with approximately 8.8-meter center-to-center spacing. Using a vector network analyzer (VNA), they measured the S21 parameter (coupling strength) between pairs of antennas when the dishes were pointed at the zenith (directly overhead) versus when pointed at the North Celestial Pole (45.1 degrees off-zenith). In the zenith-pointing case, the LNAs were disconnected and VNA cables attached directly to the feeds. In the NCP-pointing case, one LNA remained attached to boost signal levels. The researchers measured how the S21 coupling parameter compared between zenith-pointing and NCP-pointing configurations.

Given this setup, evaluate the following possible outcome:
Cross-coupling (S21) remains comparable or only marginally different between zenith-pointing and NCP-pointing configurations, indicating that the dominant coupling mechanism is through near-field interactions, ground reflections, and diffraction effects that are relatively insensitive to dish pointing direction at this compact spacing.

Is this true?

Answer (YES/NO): NO